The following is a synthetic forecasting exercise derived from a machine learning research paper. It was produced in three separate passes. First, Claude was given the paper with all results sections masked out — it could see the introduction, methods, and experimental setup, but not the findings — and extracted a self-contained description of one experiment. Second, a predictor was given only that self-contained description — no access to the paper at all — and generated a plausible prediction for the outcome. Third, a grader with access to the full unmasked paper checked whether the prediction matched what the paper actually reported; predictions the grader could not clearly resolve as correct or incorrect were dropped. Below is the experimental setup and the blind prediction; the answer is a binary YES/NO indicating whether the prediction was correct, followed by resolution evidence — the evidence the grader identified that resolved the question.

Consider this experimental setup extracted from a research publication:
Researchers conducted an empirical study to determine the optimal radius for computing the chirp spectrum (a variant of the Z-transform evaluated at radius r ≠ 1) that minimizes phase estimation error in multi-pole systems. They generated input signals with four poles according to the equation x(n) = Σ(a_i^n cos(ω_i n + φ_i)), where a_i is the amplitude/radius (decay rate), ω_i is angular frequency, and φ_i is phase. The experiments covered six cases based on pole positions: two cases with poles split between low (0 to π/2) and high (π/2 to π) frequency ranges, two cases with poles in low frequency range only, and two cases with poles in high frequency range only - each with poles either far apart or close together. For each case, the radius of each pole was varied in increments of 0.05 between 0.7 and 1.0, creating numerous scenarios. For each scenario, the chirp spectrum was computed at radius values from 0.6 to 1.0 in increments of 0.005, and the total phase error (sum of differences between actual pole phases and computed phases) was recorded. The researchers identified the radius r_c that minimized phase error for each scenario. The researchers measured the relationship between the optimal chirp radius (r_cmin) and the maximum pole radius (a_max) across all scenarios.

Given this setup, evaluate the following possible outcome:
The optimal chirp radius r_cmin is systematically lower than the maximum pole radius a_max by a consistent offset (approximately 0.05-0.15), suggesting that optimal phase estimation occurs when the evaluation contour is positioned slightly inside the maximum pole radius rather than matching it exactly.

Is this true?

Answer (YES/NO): NO